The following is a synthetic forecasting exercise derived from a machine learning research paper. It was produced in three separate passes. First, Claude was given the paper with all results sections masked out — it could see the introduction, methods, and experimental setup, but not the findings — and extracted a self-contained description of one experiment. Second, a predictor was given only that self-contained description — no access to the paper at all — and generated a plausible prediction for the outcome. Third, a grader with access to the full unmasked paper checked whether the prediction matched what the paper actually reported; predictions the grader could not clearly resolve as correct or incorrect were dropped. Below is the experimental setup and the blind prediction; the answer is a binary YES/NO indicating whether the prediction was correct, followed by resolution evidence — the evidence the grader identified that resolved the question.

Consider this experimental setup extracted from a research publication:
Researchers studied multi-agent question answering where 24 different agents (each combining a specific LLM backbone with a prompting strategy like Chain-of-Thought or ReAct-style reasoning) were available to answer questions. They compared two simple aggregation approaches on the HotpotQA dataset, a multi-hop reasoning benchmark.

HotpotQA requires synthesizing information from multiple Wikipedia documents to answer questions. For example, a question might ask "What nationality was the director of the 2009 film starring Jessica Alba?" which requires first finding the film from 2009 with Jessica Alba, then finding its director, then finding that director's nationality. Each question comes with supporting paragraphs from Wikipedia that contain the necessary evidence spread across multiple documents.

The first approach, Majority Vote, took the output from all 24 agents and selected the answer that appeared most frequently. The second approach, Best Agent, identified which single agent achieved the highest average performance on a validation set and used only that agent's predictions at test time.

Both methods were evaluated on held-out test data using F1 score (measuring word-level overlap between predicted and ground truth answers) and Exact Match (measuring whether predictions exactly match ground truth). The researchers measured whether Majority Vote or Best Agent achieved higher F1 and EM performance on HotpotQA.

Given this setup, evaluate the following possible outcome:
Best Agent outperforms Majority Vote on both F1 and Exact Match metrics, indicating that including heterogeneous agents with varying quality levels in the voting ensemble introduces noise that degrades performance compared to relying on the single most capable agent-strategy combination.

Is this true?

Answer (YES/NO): YES